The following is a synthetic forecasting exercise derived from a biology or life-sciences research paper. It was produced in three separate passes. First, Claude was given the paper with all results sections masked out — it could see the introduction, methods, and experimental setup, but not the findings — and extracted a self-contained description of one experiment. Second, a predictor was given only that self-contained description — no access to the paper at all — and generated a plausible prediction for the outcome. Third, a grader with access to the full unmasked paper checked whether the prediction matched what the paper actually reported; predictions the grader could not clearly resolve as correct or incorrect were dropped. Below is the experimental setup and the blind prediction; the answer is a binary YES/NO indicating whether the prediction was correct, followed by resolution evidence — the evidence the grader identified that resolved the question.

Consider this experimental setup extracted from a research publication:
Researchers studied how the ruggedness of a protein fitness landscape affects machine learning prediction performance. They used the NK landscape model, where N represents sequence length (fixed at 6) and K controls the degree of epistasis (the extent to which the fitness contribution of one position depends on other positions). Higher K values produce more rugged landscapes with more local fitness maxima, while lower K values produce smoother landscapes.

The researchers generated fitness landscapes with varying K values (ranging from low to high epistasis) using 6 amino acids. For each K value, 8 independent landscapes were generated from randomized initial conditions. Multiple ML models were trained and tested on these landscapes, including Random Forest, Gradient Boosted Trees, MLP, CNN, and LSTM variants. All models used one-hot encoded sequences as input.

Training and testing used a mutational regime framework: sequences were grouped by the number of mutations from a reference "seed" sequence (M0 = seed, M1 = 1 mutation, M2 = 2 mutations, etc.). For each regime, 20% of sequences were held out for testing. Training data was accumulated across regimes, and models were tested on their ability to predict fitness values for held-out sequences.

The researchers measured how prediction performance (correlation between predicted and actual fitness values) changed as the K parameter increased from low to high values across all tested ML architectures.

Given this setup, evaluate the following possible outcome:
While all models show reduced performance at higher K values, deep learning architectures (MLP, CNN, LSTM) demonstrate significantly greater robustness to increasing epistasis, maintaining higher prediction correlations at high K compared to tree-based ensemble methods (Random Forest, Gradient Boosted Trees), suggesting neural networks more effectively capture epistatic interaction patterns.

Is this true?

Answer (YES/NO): NO